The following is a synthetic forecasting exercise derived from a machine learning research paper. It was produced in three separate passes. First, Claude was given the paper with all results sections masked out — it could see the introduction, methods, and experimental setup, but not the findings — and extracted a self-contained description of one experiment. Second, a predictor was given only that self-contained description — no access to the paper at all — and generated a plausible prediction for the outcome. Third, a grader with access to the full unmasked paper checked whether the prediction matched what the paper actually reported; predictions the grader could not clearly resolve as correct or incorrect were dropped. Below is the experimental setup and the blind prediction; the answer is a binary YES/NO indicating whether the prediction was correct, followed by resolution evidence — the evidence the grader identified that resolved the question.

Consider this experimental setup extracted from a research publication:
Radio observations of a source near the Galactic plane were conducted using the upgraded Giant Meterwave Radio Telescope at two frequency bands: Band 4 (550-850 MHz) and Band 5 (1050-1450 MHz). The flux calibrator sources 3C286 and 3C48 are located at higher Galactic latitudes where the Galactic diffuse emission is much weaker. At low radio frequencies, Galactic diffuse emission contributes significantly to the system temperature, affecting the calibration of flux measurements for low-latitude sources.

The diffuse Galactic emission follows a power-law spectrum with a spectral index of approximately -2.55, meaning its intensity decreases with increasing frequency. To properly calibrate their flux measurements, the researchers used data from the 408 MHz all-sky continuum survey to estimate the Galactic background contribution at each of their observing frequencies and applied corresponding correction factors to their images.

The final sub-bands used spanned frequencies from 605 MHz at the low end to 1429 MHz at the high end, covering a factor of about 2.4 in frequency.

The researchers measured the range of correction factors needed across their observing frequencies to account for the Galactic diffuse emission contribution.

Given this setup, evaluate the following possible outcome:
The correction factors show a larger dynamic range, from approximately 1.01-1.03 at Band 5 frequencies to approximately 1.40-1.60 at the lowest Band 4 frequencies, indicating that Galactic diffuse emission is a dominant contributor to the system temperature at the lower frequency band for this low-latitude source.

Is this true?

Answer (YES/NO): NO